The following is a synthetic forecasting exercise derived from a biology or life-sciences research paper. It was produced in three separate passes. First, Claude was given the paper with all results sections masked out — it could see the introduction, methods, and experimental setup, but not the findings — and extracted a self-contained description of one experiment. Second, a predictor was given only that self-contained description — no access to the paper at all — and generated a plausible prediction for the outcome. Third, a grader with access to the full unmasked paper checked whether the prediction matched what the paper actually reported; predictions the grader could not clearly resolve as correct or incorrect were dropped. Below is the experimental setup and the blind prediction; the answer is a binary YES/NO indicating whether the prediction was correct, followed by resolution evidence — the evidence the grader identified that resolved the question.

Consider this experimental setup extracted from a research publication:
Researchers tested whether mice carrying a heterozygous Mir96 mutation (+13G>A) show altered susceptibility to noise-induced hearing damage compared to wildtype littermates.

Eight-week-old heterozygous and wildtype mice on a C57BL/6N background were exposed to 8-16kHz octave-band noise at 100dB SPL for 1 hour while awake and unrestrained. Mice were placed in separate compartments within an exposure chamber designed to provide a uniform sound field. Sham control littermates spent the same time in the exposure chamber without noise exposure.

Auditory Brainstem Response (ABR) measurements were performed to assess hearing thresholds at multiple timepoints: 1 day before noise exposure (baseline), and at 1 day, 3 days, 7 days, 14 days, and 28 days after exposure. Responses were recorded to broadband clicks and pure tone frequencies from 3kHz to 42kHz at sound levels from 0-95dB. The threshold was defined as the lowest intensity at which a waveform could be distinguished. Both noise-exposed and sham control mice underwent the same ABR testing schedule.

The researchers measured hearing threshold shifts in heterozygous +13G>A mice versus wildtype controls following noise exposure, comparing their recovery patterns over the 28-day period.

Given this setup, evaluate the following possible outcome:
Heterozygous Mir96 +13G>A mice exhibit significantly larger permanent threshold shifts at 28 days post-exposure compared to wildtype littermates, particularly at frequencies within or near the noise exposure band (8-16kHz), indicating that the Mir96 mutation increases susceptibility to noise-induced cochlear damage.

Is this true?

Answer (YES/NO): NO